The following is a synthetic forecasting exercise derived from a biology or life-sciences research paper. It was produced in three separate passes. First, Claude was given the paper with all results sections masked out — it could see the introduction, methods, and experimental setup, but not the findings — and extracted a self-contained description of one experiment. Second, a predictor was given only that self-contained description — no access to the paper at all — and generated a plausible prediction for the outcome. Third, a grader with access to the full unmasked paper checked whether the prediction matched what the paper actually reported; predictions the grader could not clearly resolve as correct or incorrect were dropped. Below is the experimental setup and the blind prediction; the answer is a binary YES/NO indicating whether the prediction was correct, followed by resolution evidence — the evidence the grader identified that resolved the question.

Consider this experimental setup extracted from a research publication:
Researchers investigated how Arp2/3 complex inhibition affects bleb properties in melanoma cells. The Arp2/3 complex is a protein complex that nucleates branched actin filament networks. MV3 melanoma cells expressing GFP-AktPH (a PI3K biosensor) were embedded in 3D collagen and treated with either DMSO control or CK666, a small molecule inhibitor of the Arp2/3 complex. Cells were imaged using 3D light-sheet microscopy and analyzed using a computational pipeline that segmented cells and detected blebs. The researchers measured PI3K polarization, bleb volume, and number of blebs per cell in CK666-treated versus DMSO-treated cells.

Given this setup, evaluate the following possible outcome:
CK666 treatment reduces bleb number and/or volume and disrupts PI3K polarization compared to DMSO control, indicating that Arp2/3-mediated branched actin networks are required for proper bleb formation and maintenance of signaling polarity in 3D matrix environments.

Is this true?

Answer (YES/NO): YES